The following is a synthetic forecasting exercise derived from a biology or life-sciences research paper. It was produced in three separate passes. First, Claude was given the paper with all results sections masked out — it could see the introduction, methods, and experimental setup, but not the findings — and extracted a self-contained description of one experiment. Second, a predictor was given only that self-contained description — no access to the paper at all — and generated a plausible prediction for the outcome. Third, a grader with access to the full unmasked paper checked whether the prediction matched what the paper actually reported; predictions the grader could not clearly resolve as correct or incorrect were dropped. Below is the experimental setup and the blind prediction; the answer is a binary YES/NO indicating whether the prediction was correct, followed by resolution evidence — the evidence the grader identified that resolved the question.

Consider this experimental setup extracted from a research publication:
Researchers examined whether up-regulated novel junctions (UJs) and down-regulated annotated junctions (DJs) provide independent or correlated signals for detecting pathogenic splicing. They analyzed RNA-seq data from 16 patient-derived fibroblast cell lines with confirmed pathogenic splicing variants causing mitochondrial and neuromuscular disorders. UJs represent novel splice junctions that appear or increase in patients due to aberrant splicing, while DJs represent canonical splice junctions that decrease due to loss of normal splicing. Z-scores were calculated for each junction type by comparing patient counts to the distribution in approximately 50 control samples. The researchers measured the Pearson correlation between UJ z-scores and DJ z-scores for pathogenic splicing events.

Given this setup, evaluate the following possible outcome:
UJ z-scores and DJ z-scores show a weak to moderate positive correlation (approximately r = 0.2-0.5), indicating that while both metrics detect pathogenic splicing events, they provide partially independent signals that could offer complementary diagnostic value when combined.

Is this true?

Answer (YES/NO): NO